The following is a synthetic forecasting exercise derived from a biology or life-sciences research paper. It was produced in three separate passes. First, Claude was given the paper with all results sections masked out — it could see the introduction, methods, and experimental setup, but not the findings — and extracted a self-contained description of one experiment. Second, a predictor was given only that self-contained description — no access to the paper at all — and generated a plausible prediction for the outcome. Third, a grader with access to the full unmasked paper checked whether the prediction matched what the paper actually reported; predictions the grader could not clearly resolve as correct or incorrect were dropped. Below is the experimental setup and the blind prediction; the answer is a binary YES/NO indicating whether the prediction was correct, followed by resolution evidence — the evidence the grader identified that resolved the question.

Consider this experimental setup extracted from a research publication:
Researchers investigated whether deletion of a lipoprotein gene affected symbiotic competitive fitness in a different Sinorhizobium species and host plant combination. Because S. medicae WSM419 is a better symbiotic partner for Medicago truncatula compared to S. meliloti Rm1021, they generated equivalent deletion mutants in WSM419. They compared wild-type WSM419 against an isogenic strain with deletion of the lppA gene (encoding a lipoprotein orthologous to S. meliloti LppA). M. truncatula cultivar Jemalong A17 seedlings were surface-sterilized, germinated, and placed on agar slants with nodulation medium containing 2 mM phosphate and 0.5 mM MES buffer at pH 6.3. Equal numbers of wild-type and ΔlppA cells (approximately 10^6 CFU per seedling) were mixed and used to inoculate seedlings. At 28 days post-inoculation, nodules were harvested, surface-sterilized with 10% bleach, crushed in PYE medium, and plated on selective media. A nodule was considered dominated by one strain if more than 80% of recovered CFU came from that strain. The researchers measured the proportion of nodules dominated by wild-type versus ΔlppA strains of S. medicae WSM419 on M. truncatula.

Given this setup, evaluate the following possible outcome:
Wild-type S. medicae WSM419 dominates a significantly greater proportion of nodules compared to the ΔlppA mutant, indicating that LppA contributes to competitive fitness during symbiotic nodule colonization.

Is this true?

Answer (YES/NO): YES